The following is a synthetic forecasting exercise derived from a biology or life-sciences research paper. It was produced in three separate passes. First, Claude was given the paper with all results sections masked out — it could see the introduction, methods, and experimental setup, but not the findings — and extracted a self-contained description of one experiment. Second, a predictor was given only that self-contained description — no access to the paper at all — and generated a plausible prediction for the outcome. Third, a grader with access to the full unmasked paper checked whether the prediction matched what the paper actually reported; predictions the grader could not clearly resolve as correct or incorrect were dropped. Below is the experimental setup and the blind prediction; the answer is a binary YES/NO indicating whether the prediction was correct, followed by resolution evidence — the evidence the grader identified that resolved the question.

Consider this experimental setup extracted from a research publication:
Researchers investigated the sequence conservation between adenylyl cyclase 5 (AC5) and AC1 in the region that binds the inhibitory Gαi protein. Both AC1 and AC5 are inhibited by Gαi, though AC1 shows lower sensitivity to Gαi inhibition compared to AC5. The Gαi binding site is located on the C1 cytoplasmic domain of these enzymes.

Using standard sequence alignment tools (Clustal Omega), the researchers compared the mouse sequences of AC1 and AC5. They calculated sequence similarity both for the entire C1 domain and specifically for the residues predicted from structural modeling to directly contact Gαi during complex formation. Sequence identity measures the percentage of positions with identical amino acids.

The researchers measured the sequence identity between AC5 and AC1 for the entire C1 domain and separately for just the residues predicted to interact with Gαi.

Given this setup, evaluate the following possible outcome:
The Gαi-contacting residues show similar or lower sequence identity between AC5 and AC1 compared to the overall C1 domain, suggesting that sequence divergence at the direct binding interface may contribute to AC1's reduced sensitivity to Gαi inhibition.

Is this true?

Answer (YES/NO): YES